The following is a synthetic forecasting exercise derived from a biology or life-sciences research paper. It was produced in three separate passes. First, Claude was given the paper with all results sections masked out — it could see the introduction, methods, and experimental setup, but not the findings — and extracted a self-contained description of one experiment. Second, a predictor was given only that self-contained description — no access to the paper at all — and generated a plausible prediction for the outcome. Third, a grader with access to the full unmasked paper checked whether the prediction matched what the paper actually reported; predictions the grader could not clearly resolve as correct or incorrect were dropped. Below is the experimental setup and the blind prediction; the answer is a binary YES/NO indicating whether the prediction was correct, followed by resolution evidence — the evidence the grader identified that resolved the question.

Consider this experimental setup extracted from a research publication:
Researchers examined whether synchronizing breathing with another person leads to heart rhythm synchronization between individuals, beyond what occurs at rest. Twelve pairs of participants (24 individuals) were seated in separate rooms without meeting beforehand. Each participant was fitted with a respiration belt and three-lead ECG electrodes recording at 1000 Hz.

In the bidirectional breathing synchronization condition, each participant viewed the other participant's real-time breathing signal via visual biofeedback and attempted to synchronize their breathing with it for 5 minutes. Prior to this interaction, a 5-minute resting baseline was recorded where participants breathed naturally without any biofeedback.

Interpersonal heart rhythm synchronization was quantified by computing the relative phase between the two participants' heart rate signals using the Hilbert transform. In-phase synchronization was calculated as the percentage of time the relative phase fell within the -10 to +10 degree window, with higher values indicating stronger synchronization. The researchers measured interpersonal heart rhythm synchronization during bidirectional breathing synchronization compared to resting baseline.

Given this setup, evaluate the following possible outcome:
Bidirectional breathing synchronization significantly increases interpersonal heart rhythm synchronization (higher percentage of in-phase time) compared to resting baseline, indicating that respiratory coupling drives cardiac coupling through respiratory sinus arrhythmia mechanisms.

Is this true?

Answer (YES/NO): YES